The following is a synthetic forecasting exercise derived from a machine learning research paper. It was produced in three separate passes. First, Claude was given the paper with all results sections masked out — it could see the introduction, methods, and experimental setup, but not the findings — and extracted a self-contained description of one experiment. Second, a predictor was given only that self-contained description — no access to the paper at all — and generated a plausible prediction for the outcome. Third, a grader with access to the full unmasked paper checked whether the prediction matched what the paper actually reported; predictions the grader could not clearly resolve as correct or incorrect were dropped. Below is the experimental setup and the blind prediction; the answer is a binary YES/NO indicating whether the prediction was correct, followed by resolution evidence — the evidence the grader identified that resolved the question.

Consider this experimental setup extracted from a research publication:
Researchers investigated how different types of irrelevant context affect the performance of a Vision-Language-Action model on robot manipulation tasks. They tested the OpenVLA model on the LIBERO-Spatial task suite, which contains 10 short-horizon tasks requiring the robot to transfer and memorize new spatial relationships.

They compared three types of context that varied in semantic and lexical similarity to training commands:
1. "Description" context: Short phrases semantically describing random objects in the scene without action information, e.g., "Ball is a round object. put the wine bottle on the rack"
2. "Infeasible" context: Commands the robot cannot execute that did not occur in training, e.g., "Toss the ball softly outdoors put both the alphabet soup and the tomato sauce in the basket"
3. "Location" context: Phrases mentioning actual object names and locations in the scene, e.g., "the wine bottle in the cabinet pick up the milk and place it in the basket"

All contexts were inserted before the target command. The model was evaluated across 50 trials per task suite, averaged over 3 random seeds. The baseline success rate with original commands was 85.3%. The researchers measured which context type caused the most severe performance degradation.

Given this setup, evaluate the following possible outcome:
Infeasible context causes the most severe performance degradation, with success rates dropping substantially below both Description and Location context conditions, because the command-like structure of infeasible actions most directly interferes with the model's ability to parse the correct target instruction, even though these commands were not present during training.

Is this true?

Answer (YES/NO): NO